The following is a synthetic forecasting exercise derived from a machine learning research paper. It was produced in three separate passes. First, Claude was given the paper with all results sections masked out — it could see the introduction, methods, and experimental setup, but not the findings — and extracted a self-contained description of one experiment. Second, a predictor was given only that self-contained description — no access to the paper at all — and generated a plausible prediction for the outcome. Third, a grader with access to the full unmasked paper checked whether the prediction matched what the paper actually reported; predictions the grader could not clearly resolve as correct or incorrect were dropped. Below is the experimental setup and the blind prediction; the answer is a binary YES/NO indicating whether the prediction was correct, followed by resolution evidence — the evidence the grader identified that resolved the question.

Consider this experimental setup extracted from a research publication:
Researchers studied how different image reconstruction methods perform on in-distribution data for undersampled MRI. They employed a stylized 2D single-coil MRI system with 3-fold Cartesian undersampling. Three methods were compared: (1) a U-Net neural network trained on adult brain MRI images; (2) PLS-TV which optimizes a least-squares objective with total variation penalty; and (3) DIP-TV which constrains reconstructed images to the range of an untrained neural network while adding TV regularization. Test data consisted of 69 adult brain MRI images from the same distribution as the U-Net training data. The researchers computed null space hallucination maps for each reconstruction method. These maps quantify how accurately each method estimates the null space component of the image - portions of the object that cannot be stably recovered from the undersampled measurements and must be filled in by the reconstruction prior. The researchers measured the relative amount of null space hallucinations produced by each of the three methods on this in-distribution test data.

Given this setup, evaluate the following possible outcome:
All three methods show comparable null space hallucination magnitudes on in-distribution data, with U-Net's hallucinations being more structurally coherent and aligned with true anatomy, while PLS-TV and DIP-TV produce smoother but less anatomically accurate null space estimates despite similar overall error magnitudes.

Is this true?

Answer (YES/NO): NO